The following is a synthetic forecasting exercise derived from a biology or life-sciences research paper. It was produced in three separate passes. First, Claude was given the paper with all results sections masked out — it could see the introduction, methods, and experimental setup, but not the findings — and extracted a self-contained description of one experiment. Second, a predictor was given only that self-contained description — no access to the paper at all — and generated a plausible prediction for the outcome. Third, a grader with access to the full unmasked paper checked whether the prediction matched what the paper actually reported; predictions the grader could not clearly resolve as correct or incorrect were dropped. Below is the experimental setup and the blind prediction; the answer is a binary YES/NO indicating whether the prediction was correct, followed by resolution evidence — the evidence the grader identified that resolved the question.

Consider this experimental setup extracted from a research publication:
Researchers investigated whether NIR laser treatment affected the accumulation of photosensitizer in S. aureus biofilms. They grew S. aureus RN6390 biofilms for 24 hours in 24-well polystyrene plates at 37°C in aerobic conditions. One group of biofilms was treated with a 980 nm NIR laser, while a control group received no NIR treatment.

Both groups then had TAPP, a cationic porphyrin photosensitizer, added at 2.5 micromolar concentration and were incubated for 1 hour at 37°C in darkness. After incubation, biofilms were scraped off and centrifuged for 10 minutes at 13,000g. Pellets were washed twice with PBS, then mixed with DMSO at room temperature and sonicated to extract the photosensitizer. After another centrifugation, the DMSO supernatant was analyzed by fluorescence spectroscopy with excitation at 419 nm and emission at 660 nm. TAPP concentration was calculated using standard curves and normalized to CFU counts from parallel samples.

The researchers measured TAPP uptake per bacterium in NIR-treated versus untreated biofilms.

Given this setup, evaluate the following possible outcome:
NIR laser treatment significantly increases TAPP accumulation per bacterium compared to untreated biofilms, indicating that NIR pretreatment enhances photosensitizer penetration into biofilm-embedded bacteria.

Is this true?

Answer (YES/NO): YES